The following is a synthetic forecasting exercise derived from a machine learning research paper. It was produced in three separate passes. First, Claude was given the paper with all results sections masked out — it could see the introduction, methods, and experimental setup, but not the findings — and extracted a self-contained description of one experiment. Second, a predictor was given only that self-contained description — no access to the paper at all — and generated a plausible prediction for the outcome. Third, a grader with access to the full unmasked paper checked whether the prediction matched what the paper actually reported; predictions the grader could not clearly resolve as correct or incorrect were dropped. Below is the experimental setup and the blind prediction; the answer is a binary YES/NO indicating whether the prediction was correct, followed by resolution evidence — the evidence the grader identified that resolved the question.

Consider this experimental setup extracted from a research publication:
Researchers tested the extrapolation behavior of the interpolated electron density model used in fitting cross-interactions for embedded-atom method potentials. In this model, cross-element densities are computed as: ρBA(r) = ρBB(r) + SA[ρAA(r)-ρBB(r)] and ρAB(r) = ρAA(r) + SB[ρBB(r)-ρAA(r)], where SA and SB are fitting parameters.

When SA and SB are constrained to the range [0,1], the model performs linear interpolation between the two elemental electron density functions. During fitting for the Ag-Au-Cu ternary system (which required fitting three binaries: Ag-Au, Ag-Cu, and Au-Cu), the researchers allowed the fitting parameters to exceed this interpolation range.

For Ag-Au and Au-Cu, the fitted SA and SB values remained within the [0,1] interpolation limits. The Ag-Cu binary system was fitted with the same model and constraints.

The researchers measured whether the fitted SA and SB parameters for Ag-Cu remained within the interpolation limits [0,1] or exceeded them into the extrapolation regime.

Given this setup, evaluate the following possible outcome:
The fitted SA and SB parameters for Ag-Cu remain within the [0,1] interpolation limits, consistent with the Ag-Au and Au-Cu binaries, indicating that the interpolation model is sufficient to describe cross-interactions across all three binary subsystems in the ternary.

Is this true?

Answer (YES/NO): NO